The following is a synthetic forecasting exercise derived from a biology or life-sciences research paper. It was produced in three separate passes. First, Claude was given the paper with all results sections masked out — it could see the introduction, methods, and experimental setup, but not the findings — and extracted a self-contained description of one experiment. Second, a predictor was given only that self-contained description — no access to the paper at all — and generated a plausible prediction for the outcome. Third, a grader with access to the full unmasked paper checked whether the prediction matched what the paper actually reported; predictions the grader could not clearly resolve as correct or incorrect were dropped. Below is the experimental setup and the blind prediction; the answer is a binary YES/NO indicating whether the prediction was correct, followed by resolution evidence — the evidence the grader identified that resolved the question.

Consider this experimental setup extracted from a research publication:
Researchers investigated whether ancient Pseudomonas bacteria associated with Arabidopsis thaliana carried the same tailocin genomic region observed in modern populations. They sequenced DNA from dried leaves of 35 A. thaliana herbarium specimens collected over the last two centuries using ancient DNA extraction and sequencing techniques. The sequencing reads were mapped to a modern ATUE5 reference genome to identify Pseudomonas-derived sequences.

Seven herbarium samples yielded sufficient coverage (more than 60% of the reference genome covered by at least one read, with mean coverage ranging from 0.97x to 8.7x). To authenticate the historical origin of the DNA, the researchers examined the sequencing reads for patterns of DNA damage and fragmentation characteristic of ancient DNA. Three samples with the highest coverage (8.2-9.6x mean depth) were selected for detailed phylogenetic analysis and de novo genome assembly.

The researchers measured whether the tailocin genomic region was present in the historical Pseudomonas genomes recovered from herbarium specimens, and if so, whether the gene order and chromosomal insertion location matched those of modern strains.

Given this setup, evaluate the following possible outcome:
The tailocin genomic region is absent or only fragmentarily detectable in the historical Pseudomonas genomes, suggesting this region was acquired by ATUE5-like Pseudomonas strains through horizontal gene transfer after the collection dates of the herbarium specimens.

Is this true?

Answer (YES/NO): NO